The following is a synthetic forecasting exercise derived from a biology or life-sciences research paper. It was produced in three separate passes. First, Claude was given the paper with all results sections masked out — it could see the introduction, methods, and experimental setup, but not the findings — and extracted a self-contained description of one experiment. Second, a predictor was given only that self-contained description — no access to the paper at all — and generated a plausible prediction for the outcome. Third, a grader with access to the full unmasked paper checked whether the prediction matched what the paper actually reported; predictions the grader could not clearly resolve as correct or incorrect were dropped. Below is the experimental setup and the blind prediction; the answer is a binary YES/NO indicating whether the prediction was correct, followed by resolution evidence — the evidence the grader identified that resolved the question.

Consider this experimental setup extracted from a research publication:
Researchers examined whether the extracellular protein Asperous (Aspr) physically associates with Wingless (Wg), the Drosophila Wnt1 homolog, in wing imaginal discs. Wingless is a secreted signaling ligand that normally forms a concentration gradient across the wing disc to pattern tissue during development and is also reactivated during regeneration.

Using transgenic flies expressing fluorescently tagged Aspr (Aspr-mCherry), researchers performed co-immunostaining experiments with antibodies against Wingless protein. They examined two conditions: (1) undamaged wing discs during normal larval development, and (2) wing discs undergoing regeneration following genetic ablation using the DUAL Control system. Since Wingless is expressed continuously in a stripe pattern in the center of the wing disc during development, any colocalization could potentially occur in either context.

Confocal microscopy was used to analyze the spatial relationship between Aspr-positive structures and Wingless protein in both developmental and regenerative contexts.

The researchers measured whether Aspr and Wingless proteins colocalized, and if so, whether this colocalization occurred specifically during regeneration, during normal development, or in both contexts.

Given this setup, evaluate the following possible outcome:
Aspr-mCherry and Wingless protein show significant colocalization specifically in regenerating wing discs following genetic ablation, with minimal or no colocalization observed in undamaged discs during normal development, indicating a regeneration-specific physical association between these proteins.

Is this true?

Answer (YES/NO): YES